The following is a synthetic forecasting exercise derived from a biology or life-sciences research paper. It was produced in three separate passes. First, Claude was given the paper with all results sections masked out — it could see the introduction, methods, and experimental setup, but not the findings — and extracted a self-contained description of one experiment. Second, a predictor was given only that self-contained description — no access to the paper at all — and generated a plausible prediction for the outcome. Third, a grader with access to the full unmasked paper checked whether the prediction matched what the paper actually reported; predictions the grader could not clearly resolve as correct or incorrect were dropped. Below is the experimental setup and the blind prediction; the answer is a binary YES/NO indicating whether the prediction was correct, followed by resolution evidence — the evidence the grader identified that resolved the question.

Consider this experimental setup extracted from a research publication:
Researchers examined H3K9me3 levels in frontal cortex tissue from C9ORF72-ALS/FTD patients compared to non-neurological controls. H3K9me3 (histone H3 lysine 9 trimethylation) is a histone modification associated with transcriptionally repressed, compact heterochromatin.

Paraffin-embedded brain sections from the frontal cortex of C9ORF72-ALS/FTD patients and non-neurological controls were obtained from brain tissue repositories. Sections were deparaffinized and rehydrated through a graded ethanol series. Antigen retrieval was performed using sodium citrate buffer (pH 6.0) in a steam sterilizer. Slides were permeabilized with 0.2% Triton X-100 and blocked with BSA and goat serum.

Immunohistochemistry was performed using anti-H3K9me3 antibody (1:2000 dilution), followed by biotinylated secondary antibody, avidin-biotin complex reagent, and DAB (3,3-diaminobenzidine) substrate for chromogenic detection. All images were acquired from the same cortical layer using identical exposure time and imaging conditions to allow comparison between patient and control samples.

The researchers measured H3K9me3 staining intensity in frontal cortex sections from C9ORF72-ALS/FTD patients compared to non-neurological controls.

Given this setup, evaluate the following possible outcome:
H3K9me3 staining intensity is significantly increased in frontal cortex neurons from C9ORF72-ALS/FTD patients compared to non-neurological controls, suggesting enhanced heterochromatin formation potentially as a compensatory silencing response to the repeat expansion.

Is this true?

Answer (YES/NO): NO